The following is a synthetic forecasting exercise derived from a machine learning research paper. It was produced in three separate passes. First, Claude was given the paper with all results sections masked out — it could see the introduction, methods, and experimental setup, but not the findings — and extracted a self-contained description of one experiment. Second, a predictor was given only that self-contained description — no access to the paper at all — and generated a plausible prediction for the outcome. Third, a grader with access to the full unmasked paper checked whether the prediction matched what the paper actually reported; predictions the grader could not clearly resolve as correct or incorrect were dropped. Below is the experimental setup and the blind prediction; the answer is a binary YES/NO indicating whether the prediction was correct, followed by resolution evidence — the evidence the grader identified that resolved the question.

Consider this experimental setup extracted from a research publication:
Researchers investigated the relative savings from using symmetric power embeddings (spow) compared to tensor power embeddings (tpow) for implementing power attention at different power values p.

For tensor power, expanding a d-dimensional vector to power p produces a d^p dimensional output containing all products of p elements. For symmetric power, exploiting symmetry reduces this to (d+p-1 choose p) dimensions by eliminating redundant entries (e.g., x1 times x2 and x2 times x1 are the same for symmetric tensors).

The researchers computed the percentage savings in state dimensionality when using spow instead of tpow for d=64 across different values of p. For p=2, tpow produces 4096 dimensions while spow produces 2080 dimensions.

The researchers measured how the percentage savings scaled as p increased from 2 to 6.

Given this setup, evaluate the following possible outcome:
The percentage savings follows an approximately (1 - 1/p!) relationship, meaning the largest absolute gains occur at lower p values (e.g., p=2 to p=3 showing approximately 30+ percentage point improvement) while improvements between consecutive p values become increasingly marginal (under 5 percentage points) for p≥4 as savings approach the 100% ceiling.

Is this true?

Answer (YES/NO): YES